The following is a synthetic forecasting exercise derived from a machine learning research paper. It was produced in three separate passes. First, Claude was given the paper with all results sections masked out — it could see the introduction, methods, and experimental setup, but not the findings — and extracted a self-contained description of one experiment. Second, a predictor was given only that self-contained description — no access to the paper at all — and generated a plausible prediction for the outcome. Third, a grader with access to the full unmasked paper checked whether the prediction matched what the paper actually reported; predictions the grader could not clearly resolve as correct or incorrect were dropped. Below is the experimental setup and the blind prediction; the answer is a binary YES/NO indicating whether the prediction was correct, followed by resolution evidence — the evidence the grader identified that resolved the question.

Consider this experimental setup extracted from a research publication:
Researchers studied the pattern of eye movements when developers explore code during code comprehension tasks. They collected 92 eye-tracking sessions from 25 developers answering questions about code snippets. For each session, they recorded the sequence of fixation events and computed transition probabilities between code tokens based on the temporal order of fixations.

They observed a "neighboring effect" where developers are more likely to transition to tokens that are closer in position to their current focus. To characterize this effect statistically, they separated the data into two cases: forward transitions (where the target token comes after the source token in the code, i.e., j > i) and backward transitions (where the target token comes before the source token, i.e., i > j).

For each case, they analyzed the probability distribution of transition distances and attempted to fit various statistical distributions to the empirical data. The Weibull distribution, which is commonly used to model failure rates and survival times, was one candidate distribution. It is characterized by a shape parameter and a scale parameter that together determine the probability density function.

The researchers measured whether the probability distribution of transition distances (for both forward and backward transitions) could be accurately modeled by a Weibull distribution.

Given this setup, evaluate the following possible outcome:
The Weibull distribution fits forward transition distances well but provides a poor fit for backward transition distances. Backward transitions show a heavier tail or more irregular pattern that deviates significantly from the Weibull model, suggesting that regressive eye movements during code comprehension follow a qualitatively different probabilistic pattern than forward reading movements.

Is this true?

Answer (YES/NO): NO